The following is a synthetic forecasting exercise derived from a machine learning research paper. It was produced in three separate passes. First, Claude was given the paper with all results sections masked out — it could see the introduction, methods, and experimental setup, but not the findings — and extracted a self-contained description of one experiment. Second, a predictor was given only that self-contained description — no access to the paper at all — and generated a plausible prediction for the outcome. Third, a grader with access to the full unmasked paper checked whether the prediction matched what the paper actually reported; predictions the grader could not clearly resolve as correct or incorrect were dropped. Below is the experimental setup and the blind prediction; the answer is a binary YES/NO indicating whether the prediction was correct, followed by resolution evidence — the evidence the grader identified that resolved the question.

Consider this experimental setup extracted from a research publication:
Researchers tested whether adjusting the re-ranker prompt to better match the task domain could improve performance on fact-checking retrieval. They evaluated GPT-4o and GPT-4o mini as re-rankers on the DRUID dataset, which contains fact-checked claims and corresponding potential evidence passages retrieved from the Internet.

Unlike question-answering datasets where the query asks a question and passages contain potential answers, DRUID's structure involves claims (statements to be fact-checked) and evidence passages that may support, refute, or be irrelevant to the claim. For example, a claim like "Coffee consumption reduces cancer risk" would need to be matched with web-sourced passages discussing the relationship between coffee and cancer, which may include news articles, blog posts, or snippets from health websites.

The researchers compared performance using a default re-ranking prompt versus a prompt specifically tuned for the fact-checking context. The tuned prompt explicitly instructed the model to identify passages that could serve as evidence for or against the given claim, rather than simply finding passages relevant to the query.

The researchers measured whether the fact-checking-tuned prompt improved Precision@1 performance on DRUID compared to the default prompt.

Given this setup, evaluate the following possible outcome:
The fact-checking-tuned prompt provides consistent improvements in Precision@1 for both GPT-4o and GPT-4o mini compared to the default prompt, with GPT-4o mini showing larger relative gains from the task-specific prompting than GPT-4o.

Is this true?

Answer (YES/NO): NO